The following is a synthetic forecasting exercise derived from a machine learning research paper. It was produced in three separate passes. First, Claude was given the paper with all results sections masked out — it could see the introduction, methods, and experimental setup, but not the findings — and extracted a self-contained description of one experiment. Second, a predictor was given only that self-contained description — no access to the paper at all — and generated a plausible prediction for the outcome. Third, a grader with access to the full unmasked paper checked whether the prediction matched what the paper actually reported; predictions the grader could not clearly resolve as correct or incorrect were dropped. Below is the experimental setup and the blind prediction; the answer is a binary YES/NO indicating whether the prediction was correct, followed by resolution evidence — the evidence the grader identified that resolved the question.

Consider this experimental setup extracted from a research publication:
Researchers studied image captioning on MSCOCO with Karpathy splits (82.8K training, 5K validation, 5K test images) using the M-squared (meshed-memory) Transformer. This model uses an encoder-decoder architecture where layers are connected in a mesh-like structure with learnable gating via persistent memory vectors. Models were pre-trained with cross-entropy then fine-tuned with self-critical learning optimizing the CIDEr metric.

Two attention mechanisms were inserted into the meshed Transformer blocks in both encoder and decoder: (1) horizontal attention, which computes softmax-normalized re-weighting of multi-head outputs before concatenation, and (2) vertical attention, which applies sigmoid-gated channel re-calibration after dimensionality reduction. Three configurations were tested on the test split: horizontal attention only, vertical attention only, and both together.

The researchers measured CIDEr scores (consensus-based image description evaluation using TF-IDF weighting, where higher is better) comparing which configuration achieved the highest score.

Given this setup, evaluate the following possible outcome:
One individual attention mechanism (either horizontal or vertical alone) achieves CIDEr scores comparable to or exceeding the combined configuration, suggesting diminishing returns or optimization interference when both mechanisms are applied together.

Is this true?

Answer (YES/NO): NO